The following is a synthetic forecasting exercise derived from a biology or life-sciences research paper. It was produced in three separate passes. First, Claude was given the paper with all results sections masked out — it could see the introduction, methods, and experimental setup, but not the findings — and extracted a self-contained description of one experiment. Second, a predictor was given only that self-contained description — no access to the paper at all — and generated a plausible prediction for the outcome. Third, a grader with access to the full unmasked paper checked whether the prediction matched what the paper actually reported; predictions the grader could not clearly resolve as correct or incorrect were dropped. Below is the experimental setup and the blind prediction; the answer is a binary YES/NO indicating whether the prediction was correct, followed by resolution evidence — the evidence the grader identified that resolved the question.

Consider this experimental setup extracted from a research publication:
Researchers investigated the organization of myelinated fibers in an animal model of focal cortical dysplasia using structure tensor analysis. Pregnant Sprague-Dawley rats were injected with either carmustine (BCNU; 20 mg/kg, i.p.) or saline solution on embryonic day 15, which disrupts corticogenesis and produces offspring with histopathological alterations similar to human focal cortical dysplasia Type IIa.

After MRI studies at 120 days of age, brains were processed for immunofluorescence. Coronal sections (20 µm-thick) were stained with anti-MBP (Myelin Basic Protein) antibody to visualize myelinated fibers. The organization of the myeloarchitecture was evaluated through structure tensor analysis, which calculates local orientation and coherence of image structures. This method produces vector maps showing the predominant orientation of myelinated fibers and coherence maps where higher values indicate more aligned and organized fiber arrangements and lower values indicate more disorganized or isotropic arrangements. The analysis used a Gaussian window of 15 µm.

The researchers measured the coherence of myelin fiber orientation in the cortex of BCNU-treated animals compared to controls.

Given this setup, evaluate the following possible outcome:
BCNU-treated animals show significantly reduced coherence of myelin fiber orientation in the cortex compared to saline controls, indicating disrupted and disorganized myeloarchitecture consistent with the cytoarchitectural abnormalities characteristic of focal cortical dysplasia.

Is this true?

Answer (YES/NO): YES